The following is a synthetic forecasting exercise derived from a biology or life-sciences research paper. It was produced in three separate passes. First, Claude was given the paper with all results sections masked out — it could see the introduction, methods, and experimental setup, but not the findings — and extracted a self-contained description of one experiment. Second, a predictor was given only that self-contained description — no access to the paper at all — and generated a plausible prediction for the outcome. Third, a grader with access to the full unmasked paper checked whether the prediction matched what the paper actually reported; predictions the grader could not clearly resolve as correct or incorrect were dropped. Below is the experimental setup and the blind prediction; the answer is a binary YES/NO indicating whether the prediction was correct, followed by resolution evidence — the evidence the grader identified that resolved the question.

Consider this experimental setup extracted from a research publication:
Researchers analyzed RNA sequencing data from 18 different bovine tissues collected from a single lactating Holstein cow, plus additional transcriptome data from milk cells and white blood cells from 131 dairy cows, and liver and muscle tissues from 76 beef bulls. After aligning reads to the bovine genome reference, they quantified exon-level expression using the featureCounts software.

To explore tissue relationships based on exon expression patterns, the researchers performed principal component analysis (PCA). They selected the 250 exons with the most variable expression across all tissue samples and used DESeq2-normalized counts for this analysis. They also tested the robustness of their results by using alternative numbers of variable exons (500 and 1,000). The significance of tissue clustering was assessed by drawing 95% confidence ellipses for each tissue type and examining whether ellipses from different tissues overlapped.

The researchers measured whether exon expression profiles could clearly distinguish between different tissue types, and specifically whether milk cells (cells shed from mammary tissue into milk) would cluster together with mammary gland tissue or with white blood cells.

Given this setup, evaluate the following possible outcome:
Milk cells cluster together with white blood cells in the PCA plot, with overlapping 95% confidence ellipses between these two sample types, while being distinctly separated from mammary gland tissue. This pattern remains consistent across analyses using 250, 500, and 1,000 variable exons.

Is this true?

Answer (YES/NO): NO